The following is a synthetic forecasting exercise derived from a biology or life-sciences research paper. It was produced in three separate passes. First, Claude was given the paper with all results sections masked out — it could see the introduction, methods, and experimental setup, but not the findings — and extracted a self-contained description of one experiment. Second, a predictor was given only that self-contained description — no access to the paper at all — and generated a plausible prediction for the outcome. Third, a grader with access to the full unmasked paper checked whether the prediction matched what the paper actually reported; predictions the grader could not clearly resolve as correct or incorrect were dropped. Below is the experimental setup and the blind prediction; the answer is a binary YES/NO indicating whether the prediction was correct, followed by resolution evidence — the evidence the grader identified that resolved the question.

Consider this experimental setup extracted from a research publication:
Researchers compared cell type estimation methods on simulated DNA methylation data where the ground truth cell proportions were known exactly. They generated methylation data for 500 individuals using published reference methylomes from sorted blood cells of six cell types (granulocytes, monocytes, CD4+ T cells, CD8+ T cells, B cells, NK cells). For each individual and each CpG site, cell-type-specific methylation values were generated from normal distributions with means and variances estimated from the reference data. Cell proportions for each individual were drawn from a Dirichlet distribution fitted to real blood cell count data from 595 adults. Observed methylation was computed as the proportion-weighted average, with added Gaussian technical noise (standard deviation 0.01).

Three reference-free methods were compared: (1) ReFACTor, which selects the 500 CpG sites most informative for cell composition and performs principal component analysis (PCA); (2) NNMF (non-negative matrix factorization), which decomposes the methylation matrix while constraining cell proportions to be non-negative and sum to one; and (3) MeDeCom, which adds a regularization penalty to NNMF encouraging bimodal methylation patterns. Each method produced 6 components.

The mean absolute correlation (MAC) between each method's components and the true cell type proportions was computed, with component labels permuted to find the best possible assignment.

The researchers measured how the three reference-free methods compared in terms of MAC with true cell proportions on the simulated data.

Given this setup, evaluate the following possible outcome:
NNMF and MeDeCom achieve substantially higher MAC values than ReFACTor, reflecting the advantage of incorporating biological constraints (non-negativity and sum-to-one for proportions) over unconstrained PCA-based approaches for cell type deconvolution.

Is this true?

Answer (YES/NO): NO